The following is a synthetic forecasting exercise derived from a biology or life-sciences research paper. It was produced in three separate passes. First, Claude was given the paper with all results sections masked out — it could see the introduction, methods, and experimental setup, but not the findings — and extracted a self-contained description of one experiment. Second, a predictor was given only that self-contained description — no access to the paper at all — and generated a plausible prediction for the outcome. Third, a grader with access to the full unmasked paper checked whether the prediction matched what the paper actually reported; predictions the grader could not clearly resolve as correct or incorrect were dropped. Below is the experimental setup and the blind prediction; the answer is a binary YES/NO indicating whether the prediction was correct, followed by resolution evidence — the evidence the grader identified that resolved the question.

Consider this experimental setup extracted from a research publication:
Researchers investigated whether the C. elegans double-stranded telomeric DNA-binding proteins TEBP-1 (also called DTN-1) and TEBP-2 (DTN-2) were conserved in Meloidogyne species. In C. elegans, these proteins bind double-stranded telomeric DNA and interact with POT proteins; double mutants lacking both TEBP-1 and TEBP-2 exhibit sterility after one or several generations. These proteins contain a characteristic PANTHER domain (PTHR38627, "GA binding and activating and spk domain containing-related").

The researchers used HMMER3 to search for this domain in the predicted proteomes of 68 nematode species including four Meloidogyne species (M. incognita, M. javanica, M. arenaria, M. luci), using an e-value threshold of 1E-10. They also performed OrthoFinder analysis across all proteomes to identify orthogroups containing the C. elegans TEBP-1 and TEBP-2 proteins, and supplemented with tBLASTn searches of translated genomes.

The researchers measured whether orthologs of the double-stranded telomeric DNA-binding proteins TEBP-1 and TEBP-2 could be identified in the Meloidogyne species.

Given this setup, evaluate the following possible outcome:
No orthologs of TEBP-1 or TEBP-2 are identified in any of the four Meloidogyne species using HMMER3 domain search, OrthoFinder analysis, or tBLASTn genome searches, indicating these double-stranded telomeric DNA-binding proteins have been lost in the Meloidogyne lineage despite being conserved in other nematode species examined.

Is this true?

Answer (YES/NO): YES